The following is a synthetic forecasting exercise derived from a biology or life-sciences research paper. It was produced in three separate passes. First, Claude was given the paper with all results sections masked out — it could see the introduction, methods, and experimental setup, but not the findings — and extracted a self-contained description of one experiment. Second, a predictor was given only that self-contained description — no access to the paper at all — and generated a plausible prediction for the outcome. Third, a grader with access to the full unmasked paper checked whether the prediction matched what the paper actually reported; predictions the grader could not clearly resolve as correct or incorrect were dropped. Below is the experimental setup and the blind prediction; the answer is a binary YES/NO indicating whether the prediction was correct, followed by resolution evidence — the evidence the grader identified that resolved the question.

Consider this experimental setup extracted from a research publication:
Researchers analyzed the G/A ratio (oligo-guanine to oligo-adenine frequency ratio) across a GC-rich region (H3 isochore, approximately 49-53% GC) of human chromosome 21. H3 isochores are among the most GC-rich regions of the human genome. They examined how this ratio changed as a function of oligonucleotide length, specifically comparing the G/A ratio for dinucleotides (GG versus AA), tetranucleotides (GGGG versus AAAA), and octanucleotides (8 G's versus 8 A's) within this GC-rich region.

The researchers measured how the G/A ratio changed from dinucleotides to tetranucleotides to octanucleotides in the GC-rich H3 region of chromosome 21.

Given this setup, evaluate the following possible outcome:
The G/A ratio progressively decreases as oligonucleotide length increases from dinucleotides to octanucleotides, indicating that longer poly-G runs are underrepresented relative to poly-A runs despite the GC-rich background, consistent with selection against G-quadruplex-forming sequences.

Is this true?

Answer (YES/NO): YES